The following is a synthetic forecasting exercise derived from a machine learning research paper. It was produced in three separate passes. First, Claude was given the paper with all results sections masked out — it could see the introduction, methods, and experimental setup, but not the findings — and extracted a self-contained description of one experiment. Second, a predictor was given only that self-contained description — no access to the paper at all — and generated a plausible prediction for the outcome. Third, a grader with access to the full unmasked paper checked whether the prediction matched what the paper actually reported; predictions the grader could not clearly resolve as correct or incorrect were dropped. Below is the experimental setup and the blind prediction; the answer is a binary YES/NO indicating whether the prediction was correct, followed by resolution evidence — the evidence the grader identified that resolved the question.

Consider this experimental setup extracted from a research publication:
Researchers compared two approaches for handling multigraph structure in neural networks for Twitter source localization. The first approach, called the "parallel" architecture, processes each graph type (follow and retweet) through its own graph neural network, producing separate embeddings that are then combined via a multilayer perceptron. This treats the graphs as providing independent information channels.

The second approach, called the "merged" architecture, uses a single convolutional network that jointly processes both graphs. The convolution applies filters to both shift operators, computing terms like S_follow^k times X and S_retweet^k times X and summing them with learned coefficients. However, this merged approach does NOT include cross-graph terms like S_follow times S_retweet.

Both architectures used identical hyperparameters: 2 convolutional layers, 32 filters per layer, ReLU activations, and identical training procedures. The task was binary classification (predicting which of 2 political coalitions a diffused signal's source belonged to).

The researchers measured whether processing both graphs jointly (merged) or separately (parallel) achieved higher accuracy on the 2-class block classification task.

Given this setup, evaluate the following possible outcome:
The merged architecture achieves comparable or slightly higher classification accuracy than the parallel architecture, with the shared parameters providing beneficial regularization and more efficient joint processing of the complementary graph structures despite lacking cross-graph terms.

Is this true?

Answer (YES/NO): YES